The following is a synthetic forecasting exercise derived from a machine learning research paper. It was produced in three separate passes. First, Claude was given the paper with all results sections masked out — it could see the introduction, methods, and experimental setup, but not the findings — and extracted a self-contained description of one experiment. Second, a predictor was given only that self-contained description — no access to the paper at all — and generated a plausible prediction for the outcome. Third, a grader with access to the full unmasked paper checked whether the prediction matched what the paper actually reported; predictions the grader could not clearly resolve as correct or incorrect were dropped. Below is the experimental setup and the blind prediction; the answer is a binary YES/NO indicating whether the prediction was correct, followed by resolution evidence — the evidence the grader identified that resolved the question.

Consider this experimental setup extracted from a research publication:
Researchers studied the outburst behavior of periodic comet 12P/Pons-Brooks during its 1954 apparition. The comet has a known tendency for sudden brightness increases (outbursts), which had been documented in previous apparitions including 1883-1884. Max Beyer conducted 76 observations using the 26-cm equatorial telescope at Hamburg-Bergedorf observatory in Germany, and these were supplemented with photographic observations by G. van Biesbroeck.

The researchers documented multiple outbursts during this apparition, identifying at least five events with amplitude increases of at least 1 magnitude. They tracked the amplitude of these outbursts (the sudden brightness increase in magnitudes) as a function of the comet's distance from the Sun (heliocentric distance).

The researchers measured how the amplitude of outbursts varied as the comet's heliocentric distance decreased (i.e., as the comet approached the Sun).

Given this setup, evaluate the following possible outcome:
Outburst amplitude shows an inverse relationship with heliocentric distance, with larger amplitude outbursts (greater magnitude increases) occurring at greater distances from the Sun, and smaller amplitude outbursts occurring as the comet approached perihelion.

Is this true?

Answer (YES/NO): YES